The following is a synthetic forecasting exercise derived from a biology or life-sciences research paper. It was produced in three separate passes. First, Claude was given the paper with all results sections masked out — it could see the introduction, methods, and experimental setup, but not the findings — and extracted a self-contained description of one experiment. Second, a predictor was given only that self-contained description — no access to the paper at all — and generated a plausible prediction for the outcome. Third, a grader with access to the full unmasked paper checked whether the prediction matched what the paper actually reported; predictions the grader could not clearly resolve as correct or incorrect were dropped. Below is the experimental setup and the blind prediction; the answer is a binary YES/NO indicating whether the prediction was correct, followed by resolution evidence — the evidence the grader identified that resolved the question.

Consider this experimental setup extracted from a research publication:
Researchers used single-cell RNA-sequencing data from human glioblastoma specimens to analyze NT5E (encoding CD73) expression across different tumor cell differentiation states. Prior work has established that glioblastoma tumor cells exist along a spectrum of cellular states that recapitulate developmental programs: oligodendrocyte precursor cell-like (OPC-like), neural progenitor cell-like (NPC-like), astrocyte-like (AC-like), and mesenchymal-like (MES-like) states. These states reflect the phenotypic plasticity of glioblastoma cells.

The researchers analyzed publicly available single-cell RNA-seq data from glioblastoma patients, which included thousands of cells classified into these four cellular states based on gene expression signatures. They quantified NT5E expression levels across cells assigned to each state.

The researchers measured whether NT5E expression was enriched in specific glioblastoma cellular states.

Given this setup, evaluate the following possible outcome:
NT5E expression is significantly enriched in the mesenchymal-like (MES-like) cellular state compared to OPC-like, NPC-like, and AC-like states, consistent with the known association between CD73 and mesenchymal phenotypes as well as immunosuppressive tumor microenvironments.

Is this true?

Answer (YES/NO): NO